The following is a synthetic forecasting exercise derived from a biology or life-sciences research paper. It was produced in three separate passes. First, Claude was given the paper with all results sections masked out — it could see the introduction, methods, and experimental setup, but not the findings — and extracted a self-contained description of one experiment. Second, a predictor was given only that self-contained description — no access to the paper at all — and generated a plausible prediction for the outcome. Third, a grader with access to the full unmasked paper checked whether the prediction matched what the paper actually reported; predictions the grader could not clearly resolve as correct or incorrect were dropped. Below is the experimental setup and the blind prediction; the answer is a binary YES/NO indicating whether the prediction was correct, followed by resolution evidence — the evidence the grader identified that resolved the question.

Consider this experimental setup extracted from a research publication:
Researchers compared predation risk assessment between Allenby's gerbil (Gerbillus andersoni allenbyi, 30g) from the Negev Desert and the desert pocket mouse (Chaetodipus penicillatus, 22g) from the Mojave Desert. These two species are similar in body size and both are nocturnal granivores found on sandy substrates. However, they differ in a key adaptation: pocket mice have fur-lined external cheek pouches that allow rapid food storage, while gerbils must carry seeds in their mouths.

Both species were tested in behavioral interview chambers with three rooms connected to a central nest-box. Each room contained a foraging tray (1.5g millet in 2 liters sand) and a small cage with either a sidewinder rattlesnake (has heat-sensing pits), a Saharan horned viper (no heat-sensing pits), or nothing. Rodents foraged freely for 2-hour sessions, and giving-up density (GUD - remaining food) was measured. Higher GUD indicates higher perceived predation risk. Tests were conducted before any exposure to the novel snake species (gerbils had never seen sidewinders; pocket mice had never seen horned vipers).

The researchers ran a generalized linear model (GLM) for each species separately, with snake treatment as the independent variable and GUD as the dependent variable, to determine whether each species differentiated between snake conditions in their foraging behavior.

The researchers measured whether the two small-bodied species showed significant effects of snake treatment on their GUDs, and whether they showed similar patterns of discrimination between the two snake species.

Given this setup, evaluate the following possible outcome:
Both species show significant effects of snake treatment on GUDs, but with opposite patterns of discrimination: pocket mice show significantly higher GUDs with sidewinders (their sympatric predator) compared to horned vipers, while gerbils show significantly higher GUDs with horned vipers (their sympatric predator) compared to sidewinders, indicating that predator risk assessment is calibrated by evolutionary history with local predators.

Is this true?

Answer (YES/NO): NO